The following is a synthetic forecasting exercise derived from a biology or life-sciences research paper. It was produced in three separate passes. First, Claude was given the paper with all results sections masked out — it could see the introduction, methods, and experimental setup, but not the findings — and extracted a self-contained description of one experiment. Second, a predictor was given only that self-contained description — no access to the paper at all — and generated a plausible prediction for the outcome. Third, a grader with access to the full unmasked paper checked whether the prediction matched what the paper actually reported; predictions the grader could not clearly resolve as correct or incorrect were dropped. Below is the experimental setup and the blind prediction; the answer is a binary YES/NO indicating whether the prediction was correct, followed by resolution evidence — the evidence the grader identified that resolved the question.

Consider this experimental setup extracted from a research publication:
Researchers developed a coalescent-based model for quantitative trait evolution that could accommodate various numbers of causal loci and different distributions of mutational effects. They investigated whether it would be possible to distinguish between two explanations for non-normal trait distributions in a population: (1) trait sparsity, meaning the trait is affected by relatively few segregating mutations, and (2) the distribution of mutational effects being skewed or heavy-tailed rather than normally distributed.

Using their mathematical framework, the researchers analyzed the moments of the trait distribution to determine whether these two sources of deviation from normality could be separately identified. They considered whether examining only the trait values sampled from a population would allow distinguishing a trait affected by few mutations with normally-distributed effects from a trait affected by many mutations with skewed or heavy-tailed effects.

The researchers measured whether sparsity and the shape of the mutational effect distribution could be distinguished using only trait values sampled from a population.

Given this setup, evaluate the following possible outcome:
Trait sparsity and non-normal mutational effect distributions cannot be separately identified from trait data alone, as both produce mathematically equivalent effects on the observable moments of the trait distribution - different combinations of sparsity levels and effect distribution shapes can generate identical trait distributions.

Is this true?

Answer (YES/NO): YES